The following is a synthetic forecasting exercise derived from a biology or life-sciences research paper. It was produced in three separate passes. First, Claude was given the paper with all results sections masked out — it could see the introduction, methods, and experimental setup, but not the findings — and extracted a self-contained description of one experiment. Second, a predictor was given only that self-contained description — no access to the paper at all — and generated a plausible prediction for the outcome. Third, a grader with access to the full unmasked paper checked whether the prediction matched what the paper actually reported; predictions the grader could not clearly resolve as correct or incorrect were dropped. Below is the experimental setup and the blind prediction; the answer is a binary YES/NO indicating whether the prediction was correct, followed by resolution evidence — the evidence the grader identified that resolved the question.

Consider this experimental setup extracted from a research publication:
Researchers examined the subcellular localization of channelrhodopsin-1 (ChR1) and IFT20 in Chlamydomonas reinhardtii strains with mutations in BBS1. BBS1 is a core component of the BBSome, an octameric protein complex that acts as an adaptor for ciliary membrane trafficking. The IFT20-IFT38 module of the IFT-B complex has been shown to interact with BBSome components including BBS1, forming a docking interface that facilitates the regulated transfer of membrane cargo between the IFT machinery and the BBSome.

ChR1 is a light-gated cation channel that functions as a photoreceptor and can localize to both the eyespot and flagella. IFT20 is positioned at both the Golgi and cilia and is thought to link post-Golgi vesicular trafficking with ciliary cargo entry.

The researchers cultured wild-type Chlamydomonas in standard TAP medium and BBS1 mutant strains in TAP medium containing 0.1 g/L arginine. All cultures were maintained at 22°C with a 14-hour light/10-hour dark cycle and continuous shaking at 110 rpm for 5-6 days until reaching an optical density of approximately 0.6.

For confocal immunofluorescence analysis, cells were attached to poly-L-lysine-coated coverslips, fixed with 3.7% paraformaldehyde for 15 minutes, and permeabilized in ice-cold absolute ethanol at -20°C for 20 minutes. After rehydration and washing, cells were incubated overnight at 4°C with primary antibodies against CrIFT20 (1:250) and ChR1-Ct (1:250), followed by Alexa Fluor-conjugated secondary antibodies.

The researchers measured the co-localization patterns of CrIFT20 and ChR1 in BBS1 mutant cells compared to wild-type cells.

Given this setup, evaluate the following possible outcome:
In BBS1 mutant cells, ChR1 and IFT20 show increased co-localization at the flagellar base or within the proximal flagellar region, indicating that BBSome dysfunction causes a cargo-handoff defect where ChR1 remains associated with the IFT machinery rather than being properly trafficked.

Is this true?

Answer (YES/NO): NO